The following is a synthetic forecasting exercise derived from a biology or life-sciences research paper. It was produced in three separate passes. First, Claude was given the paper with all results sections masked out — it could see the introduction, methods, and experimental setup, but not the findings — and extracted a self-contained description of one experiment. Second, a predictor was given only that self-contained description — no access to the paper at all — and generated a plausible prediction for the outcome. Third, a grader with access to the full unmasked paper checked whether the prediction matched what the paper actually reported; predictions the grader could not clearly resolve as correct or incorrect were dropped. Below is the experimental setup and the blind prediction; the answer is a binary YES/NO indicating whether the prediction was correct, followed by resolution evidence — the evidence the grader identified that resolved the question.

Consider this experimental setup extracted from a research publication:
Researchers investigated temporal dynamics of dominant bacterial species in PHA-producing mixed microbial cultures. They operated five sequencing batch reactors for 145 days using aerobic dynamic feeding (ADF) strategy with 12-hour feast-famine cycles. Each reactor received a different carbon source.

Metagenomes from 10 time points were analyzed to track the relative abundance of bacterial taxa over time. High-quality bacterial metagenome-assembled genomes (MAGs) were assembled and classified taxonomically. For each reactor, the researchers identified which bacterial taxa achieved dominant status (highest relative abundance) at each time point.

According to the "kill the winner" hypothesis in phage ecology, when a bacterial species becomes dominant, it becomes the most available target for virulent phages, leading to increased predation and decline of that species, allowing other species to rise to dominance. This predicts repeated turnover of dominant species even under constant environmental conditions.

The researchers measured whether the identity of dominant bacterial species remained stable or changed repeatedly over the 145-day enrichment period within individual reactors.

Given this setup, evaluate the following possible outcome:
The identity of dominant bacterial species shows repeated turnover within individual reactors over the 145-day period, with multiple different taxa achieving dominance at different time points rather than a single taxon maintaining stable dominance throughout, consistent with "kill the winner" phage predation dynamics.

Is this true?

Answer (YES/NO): YES